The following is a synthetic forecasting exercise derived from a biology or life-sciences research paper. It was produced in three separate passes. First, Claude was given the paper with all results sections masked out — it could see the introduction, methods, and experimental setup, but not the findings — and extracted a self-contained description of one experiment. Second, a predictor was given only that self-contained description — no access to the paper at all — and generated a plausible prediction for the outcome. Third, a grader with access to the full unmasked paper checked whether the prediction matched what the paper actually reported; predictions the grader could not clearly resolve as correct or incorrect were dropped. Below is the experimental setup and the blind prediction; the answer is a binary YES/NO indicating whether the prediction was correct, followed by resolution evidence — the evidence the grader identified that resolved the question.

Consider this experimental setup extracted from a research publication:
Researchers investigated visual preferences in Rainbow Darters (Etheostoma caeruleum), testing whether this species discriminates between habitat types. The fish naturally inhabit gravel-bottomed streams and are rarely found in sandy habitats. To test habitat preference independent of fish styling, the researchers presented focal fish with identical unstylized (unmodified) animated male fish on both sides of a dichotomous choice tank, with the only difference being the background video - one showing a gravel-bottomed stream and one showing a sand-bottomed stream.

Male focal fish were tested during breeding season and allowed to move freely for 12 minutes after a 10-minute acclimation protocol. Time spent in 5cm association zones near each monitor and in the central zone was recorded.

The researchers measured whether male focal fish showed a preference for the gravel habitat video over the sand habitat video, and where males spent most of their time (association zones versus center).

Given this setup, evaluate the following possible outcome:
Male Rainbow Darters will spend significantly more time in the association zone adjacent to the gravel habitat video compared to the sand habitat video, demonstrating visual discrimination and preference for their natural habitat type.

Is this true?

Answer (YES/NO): NO